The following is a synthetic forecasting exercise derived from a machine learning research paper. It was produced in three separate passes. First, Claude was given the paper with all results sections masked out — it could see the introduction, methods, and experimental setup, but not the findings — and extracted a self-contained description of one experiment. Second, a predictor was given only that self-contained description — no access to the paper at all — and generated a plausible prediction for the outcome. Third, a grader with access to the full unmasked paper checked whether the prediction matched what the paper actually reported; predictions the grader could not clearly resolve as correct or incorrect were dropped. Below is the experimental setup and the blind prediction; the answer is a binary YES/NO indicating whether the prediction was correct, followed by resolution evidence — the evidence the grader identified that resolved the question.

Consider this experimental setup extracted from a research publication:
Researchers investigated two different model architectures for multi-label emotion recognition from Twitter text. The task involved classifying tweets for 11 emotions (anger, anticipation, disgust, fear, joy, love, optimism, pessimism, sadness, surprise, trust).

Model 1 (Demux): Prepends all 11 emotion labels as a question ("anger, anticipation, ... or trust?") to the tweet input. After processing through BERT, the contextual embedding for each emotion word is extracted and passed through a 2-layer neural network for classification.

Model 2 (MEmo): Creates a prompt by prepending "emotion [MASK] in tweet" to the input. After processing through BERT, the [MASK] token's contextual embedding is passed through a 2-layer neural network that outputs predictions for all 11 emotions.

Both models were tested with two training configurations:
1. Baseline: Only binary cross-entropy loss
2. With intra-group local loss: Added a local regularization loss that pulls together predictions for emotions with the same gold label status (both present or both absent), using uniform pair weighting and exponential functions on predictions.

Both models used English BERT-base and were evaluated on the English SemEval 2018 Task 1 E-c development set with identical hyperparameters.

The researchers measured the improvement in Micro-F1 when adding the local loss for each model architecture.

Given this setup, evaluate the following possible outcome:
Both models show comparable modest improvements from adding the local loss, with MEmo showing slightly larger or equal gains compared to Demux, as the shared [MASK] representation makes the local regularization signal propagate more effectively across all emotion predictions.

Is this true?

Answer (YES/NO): NO